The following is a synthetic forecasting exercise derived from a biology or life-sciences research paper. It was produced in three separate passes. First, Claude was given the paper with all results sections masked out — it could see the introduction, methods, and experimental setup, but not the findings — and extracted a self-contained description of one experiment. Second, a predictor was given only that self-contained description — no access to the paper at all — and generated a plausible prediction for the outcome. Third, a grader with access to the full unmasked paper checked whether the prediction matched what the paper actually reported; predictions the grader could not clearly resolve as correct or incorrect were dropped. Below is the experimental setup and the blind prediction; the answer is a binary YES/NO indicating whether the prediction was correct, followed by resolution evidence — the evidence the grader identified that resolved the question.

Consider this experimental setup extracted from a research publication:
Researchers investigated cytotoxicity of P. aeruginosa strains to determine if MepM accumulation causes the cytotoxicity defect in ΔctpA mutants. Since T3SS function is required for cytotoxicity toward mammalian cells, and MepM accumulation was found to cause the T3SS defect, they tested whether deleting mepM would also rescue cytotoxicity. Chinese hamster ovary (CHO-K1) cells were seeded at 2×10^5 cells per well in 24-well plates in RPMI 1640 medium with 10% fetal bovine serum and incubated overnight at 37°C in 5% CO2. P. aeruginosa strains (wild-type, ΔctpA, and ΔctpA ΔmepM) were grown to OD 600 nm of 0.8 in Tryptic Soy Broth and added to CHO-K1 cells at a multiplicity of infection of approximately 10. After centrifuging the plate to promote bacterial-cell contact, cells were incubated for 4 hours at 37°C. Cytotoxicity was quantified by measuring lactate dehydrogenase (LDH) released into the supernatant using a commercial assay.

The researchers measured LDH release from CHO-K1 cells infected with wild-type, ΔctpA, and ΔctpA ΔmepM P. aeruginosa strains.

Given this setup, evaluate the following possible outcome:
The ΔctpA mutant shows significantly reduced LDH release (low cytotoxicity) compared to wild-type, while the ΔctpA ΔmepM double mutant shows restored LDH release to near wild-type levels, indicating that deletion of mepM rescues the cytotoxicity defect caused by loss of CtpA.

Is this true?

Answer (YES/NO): YES